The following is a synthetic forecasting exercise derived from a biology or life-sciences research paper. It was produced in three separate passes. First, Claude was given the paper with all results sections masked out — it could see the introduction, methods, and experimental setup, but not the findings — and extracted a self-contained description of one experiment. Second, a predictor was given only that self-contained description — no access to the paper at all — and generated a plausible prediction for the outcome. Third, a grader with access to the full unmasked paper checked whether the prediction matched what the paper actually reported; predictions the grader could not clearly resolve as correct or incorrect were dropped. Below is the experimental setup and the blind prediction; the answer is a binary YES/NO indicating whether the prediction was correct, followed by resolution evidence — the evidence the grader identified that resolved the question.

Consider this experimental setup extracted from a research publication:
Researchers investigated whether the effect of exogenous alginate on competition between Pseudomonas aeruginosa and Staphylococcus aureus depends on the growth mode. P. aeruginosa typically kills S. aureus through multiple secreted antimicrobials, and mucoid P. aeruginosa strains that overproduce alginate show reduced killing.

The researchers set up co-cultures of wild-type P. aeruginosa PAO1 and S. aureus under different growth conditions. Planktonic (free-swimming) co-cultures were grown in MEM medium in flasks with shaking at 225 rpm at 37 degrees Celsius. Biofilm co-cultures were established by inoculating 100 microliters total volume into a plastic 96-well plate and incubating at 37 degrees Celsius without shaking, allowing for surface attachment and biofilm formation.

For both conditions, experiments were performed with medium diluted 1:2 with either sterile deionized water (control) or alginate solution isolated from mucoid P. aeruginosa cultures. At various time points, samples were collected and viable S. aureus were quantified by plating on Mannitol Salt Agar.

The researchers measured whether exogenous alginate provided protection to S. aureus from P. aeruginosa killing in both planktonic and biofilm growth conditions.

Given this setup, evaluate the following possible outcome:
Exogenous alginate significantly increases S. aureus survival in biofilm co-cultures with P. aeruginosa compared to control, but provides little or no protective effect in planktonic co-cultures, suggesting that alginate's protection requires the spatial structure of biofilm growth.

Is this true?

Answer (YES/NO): NO